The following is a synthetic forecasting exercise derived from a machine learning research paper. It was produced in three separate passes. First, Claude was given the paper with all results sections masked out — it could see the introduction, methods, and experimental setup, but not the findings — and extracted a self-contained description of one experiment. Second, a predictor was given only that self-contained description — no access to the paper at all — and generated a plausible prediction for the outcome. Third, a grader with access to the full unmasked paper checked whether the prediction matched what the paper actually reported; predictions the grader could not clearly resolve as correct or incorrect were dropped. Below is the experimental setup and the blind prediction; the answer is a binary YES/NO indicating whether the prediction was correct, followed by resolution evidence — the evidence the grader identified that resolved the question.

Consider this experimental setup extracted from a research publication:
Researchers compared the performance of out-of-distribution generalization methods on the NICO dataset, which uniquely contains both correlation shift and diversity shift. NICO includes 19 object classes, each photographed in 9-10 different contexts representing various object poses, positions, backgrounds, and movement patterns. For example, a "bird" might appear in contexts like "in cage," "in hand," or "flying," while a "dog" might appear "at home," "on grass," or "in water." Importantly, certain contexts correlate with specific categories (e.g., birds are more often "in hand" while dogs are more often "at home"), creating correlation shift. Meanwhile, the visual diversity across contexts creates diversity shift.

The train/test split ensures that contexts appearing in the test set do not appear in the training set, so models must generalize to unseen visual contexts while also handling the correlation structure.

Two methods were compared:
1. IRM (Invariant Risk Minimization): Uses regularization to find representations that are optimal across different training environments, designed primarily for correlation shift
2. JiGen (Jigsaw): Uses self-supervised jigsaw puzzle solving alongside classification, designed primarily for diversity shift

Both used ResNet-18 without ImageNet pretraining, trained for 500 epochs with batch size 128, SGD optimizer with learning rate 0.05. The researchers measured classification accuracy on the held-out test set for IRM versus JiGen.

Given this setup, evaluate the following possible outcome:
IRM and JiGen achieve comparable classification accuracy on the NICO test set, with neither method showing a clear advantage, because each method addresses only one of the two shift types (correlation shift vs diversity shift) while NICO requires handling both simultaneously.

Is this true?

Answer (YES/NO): NO